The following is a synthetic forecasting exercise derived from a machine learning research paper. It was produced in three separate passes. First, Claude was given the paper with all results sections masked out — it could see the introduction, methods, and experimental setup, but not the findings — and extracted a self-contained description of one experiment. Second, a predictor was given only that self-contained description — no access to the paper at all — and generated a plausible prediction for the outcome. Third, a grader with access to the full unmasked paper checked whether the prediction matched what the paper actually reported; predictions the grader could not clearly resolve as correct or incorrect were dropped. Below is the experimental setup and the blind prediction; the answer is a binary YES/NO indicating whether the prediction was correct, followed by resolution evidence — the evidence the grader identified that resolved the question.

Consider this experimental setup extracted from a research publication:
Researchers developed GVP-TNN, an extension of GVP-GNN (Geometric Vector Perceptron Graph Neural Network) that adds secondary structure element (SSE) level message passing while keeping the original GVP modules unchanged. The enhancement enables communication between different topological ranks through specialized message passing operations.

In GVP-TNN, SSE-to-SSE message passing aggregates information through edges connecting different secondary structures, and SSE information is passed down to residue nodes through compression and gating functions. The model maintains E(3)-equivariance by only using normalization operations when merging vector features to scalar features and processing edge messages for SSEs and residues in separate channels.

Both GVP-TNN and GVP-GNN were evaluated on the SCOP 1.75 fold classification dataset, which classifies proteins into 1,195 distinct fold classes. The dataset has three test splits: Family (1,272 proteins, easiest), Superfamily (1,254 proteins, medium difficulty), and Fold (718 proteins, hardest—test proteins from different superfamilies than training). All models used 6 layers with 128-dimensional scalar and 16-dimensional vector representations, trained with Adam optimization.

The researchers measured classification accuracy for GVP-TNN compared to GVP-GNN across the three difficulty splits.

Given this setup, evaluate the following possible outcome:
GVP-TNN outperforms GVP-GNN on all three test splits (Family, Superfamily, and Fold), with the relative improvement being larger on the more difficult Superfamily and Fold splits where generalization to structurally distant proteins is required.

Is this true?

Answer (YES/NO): NO